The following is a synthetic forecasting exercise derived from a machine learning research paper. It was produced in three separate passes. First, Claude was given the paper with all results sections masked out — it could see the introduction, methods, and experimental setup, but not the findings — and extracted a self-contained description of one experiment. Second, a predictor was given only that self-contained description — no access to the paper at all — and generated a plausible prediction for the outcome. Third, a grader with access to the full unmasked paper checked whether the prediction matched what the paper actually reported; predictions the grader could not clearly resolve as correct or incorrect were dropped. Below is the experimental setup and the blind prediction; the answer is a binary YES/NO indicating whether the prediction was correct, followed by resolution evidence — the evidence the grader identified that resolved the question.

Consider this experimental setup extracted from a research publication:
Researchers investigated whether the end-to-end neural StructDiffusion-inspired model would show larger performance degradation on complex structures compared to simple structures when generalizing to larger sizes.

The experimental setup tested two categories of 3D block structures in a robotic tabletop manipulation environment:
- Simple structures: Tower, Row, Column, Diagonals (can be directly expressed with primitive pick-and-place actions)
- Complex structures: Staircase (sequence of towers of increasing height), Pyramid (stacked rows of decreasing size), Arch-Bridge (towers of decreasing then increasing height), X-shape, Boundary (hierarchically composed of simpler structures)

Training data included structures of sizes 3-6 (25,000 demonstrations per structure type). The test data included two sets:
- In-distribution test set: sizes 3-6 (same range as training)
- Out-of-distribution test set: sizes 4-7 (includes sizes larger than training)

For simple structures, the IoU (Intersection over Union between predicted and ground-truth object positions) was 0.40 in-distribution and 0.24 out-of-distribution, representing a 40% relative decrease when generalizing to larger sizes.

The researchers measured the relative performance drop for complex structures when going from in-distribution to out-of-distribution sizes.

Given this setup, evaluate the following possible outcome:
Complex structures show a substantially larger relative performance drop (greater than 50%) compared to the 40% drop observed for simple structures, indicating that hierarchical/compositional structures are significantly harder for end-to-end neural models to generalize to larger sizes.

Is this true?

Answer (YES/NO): YES